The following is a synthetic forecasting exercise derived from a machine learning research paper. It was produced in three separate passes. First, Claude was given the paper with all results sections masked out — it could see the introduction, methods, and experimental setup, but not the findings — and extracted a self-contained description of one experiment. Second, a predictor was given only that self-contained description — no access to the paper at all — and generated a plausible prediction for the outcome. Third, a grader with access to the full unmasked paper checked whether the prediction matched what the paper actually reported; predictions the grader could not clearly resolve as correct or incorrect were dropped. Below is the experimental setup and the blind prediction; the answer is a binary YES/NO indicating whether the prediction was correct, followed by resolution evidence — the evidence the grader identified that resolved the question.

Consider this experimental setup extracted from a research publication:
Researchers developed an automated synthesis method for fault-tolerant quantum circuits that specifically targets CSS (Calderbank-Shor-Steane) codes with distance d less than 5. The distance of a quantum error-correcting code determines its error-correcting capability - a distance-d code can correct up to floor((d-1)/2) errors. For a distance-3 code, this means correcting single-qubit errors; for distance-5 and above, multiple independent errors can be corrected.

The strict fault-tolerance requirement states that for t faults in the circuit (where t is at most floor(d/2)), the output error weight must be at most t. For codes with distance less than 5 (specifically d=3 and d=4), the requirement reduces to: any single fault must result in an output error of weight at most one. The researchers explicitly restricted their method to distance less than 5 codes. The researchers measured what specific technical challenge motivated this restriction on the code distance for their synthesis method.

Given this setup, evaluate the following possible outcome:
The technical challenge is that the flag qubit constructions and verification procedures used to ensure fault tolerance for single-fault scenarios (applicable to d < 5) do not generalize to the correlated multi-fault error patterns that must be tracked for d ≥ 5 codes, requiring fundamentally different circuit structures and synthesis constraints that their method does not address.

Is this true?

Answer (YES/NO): NO